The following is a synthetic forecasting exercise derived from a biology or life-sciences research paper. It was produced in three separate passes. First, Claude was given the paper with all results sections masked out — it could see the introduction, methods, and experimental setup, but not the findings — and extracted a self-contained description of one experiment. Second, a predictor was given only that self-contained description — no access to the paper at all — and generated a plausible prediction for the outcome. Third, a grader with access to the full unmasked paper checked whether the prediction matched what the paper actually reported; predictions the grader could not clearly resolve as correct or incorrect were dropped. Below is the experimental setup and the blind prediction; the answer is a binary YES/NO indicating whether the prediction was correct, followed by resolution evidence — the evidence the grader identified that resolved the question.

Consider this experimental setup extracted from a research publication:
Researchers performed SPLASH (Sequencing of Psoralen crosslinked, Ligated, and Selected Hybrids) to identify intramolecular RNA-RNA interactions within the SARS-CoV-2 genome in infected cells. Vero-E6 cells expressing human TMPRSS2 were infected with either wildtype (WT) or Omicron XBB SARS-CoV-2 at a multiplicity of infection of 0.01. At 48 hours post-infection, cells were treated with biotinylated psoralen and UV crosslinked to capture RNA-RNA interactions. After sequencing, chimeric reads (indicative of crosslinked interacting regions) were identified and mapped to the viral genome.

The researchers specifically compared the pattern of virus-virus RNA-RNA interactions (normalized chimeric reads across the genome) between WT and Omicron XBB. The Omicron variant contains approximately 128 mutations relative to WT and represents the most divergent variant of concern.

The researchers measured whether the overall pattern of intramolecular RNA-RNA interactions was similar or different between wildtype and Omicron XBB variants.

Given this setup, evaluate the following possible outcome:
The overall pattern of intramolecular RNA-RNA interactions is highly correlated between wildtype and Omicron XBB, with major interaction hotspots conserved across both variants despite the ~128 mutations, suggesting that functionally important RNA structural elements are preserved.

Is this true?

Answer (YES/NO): YES